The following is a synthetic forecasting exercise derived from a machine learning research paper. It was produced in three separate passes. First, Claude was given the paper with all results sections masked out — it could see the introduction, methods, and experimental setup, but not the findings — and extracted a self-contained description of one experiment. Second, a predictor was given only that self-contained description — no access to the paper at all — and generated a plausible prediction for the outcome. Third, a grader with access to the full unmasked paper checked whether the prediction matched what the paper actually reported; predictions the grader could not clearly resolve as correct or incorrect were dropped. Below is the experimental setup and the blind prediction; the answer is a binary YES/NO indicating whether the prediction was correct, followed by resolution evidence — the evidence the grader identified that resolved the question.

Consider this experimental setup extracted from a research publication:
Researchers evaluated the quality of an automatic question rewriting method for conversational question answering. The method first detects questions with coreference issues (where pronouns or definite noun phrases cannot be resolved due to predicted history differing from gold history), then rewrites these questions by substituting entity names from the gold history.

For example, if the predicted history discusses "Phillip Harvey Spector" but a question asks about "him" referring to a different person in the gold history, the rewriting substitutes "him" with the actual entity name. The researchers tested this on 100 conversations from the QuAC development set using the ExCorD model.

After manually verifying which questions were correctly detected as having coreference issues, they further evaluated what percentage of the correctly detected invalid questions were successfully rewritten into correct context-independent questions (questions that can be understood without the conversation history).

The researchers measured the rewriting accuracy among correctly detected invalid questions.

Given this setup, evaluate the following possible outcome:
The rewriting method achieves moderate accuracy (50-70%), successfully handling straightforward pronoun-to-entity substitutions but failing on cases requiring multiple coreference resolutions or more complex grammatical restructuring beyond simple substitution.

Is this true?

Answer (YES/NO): YES